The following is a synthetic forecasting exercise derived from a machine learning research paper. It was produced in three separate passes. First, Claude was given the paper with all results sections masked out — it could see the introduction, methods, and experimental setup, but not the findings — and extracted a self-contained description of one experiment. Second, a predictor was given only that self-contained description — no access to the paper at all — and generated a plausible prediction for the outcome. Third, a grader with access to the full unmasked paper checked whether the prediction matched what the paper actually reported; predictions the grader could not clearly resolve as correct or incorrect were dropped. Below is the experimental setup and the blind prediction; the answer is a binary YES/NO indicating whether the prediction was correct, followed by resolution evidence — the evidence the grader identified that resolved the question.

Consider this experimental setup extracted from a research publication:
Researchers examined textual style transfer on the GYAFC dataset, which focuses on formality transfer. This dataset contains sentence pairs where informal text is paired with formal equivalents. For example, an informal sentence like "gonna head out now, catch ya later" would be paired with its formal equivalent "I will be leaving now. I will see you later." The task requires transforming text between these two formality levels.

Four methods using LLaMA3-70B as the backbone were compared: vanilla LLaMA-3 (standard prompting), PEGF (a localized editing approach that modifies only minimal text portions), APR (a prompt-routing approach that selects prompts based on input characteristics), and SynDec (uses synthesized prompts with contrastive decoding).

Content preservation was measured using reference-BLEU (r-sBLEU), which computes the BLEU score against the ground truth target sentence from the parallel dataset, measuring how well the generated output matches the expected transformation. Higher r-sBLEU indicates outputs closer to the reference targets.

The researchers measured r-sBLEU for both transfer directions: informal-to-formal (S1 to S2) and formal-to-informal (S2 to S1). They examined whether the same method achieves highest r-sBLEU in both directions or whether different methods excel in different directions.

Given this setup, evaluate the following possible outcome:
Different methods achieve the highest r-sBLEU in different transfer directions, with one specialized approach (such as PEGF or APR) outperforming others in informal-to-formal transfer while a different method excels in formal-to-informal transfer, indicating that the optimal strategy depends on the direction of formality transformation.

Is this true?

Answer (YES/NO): YES